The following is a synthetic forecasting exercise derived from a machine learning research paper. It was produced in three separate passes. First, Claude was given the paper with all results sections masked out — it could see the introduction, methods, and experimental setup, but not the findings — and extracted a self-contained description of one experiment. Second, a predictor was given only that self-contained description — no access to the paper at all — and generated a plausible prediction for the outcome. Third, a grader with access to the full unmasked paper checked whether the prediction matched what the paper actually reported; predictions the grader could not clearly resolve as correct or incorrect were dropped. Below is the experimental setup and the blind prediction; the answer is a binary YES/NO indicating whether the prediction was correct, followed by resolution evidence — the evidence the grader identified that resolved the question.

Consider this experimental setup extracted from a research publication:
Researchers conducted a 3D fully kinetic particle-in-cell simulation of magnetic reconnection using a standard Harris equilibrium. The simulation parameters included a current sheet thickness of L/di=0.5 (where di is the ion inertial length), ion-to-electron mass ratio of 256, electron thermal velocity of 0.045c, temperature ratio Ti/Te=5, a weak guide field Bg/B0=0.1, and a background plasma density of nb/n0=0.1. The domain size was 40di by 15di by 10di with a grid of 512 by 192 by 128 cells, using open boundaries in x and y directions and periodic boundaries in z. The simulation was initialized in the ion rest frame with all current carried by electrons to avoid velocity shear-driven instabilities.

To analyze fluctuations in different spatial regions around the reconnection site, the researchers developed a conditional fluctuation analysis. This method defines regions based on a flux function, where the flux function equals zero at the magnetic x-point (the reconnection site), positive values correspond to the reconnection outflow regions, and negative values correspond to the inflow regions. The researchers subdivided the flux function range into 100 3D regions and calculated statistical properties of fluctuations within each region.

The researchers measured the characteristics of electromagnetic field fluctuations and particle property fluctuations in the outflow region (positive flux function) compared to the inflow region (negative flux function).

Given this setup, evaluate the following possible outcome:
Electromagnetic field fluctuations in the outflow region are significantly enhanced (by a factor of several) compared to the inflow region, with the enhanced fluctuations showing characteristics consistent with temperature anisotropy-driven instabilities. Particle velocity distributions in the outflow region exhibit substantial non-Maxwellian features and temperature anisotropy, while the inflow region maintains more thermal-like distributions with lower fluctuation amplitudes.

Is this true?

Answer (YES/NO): NO